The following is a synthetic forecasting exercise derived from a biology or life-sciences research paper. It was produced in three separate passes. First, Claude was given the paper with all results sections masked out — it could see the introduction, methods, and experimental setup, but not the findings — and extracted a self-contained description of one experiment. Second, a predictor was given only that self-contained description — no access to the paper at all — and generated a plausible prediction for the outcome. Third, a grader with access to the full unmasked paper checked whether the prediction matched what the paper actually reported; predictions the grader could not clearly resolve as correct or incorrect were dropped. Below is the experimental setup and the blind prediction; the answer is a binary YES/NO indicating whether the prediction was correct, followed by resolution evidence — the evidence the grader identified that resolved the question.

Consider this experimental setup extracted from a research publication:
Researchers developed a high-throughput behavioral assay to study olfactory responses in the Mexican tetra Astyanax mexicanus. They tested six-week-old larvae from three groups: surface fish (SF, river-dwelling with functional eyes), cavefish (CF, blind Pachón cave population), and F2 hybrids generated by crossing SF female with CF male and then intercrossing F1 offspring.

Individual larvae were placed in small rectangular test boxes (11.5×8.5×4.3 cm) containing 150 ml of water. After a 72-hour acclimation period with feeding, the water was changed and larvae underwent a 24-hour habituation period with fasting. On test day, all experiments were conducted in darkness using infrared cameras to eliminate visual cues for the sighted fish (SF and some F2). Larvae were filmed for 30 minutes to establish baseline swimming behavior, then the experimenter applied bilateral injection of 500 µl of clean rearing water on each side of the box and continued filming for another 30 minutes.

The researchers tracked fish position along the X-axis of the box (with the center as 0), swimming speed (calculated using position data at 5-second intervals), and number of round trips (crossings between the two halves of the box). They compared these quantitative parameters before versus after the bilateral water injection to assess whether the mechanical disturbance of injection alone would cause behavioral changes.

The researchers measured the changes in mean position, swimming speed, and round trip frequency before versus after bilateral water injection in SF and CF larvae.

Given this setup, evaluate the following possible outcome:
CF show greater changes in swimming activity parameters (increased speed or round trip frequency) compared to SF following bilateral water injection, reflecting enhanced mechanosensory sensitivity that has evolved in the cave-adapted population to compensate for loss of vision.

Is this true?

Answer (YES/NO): NO